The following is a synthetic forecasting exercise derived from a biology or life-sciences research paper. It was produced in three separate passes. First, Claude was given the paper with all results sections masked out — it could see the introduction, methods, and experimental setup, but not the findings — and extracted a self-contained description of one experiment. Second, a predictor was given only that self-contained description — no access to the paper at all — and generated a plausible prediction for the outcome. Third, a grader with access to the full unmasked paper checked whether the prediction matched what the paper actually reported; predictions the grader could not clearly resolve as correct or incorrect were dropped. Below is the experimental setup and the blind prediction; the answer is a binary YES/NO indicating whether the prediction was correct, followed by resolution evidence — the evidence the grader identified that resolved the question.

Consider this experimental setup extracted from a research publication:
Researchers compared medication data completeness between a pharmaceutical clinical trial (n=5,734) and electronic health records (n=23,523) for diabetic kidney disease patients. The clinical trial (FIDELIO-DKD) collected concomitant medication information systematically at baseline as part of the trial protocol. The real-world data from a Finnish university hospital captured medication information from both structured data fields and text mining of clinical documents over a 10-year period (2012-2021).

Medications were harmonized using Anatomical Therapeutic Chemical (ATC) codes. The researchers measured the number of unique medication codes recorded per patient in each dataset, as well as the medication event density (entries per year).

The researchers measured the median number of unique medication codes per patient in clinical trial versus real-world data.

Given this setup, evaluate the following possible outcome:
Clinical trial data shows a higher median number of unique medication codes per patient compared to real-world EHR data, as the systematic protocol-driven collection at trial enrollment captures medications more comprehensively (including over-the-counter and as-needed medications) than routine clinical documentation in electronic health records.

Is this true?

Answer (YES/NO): NO